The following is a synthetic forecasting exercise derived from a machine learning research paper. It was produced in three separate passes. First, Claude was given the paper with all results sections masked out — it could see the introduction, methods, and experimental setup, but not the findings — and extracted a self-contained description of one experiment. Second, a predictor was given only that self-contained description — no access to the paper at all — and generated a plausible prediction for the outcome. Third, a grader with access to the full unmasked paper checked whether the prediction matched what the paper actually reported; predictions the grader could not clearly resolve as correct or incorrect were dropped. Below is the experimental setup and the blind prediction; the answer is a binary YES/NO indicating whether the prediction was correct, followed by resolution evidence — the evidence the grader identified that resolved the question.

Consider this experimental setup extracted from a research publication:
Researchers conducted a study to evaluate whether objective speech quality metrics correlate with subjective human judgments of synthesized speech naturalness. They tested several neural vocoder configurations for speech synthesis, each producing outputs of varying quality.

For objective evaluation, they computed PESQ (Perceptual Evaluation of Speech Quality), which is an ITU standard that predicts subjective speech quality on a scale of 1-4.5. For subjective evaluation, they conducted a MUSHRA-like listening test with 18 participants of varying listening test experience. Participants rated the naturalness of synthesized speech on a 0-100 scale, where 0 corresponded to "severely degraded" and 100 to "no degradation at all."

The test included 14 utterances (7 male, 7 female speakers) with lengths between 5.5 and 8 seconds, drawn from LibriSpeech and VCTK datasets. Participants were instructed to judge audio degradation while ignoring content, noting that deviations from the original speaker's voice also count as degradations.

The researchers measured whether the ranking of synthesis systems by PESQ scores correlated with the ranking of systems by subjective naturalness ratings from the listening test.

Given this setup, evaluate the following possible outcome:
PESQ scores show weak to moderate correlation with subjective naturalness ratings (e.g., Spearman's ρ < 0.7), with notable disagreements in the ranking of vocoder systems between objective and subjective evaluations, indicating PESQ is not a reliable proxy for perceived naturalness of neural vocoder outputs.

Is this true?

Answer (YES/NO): YES